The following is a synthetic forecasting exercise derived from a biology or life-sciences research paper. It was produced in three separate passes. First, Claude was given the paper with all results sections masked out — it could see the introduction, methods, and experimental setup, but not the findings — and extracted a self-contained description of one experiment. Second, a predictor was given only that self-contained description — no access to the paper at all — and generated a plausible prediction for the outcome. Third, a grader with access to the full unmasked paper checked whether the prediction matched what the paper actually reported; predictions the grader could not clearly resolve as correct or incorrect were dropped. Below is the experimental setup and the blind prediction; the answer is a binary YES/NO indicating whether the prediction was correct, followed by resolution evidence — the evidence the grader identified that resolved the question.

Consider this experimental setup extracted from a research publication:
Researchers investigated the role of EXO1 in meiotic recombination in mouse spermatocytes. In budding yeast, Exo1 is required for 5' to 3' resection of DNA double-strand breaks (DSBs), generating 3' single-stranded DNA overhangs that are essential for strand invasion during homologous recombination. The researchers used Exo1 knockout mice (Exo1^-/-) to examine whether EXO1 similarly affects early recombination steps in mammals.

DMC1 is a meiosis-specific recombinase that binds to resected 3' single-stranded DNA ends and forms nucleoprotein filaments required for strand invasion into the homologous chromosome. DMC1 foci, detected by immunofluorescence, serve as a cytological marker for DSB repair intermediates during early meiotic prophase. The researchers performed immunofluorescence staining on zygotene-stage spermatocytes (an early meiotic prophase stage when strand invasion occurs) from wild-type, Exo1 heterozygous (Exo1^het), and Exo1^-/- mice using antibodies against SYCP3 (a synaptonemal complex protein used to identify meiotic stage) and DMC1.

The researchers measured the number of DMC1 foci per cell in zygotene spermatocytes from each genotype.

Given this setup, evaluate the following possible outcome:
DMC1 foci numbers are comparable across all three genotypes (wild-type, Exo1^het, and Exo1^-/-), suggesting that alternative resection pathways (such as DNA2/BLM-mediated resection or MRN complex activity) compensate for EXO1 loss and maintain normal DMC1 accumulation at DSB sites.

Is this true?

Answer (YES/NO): NO